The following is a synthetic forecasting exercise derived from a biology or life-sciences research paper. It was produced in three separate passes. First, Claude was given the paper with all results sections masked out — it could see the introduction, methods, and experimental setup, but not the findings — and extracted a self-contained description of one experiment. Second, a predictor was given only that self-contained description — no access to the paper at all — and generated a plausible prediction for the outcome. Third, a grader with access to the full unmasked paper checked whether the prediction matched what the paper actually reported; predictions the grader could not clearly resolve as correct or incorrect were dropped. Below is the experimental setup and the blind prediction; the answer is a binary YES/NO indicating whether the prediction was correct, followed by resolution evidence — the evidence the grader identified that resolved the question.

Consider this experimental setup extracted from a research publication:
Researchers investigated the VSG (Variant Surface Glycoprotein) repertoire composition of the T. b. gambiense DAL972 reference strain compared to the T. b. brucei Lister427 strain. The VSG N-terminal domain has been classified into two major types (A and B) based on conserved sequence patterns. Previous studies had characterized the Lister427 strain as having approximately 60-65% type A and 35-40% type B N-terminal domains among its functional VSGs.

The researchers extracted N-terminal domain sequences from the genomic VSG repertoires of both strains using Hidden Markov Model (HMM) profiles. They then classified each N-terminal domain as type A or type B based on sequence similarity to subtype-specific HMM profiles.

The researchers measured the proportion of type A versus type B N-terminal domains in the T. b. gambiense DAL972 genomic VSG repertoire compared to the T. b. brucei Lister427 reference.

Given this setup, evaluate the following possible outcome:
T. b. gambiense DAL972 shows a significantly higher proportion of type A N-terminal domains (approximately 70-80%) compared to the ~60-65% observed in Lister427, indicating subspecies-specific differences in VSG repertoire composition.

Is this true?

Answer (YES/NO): NO